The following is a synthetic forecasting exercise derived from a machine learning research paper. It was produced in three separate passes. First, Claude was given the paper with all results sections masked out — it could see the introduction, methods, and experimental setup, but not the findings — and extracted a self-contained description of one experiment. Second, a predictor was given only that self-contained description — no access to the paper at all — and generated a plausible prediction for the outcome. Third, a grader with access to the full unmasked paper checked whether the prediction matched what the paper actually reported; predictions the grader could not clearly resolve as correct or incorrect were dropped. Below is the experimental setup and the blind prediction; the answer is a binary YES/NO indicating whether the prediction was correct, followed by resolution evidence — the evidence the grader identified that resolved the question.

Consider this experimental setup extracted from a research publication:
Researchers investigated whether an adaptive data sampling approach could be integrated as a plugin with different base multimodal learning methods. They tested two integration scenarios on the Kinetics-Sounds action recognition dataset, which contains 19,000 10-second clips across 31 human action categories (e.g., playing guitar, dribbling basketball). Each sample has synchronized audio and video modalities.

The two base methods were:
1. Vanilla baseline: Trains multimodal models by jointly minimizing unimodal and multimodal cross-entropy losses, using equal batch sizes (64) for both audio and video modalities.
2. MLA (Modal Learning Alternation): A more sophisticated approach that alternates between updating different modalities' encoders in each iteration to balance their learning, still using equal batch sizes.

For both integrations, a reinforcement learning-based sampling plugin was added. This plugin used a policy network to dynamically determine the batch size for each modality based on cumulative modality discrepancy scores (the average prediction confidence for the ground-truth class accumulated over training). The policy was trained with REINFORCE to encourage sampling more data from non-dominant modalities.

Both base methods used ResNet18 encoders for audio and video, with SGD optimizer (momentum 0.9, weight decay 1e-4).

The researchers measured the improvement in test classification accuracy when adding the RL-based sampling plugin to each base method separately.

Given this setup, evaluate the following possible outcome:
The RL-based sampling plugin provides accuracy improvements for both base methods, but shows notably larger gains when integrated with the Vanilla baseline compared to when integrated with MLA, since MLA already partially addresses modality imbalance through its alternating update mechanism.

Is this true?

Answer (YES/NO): NO